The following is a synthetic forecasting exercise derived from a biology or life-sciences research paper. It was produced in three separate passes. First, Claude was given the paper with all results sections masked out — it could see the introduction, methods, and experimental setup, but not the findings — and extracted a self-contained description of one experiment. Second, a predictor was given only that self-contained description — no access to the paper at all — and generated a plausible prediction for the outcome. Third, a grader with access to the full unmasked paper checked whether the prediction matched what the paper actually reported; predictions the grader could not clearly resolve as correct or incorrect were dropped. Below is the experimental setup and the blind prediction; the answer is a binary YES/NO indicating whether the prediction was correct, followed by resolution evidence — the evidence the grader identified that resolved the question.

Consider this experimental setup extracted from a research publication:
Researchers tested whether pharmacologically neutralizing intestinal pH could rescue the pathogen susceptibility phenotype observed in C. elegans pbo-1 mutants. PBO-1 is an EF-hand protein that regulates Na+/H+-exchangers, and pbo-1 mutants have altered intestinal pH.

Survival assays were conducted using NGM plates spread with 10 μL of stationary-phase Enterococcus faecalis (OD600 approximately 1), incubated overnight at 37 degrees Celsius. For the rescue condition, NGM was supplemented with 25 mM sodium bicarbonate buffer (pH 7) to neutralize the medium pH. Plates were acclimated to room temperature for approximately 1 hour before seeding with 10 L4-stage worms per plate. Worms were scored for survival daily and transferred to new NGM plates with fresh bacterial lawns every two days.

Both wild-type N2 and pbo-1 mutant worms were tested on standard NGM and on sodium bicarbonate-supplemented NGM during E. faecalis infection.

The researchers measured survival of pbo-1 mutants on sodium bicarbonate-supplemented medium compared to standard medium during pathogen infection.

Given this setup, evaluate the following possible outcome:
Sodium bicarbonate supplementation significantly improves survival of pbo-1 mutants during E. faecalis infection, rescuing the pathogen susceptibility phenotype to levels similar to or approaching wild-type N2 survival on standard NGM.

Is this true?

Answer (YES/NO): YES